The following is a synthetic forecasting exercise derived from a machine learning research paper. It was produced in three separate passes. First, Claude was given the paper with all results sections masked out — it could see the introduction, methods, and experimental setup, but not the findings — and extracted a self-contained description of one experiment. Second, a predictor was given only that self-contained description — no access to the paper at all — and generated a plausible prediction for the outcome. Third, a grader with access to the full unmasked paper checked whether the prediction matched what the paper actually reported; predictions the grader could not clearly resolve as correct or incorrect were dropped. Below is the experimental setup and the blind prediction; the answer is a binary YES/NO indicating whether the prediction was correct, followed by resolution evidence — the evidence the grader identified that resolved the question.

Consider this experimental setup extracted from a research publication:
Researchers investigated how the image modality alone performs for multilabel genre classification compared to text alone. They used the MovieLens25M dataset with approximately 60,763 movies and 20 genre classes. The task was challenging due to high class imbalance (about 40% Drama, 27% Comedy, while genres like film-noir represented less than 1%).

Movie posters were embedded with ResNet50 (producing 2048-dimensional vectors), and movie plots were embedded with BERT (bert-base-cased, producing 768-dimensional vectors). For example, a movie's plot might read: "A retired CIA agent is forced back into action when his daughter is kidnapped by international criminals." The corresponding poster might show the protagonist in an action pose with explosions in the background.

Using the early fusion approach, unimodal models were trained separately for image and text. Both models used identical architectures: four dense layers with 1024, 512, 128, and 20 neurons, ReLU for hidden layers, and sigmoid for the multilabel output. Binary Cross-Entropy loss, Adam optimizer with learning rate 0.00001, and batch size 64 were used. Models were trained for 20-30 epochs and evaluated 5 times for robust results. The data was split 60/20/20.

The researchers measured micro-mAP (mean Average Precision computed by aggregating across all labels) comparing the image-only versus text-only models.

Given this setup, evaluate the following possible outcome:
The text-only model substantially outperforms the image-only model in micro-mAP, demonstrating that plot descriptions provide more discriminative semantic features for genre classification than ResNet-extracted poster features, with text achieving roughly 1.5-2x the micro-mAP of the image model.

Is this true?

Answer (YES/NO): YES